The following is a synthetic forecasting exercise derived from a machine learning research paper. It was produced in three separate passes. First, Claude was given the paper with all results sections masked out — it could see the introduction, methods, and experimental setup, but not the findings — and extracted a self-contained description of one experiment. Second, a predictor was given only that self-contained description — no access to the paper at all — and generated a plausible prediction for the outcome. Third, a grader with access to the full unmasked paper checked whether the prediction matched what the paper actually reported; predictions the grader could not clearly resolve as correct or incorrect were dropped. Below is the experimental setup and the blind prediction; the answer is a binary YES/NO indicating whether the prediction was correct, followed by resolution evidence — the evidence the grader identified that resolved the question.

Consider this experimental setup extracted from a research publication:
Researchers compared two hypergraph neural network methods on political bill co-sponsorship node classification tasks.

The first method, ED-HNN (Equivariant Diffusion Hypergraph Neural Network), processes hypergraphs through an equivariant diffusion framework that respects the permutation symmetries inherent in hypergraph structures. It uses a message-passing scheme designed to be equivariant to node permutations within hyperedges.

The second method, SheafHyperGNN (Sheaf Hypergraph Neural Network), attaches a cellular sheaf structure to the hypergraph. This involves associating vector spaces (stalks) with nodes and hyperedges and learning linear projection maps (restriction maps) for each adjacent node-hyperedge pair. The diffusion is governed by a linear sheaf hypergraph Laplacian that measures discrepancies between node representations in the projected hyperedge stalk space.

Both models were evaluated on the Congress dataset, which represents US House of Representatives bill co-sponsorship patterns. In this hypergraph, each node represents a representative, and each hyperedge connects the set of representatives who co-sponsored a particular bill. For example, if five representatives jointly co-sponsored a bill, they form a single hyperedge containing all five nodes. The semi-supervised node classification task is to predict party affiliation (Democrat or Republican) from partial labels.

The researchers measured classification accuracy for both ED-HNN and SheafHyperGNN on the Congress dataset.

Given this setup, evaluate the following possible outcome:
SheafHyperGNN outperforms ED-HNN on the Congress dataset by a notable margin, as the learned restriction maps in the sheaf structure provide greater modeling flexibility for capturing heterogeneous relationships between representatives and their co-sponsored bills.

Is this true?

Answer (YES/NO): NO